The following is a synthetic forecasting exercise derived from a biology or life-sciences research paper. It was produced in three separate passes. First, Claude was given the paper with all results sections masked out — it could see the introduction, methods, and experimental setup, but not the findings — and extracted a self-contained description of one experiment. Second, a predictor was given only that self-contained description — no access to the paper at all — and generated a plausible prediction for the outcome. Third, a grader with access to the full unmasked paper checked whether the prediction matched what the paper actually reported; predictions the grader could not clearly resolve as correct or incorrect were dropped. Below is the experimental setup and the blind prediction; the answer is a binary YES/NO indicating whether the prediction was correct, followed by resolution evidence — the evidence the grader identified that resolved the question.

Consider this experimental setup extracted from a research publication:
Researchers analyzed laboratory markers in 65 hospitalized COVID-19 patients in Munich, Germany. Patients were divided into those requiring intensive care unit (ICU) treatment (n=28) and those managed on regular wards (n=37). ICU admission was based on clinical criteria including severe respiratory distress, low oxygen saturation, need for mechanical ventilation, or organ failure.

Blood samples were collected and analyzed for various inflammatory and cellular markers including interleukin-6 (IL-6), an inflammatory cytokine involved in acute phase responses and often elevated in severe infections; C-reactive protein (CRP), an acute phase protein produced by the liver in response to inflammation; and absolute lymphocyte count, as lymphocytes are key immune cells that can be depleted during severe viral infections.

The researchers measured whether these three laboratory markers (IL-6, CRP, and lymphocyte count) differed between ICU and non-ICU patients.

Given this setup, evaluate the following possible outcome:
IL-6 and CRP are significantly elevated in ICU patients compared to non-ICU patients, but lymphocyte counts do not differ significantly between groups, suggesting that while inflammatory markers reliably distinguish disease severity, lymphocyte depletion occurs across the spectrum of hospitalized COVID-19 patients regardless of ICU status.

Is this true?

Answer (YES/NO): NO